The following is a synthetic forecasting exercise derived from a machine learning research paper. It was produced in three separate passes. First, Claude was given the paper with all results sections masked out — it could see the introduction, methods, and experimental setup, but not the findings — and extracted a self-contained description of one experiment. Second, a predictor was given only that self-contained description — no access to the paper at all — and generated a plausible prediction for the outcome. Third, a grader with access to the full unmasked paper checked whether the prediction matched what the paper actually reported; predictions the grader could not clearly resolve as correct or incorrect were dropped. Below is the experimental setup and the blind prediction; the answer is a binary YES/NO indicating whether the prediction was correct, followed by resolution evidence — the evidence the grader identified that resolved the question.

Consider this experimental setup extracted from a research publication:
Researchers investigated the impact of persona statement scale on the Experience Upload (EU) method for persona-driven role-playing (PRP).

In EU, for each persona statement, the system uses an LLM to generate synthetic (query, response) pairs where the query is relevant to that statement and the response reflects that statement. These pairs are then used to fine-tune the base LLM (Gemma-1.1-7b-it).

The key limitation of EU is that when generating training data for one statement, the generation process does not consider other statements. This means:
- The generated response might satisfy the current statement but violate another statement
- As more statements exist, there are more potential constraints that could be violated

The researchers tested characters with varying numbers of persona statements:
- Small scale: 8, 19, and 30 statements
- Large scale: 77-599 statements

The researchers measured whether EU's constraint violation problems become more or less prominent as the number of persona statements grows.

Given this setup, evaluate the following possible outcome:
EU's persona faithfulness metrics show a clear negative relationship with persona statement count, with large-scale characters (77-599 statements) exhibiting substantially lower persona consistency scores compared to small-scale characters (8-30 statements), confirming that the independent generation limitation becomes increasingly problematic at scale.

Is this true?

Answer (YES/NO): YES